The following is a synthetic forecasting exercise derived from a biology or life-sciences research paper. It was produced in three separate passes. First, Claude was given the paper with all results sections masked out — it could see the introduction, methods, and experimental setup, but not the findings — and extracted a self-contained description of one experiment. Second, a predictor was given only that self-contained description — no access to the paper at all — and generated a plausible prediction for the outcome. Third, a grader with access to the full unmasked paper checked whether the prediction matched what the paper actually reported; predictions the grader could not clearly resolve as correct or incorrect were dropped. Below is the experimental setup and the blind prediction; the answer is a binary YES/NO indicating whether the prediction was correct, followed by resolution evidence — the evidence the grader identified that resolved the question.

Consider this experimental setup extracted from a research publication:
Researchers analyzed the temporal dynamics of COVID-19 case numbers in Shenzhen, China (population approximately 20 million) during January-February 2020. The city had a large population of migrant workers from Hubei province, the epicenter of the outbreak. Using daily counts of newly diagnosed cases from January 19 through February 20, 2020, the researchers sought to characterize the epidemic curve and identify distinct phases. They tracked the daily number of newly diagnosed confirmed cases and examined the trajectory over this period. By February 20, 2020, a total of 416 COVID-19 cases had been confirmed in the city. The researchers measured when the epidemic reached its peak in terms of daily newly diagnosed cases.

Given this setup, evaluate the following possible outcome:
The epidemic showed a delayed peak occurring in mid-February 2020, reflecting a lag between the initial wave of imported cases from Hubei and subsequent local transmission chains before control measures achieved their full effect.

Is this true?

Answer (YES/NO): NO